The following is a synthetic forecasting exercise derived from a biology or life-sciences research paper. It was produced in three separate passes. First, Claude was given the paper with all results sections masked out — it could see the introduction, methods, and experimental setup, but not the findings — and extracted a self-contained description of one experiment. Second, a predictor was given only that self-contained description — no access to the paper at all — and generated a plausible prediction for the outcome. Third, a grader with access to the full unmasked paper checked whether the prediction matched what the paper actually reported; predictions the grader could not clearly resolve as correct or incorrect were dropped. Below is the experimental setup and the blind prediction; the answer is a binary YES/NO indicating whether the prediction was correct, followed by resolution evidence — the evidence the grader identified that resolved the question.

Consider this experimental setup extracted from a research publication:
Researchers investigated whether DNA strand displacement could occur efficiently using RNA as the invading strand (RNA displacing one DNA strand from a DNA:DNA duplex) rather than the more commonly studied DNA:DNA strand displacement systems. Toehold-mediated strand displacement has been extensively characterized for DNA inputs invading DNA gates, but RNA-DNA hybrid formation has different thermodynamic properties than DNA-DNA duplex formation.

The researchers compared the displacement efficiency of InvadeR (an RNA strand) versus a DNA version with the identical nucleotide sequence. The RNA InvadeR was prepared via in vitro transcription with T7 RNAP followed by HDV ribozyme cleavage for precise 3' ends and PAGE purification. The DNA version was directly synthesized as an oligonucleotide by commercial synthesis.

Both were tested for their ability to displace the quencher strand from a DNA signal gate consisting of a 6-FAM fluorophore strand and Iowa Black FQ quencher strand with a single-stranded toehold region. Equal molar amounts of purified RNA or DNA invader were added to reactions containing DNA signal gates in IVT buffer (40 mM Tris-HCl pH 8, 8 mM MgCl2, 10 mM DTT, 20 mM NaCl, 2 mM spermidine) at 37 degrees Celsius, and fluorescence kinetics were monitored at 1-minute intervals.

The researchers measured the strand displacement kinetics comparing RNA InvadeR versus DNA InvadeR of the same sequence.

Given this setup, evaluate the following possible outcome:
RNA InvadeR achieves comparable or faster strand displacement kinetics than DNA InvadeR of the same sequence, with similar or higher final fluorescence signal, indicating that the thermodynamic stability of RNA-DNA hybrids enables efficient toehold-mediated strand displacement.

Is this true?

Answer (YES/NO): NO